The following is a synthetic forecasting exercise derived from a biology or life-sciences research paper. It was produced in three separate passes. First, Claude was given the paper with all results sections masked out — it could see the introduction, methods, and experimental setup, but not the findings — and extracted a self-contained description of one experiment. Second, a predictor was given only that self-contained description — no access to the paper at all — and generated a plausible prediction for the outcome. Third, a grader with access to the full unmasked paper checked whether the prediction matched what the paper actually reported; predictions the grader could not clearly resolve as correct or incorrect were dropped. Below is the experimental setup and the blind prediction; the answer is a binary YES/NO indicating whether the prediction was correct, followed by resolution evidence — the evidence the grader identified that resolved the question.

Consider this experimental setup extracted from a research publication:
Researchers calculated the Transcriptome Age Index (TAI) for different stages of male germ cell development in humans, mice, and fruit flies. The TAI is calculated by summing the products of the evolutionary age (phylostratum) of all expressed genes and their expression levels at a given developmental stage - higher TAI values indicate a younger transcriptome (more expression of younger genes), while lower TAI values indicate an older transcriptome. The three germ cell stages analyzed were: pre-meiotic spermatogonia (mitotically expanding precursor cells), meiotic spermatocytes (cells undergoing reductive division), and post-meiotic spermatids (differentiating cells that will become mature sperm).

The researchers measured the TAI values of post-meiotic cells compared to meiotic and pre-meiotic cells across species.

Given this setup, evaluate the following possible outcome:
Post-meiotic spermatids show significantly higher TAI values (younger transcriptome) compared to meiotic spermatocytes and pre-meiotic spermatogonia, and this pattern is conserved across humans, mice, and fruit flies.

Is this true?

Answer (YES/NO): YES